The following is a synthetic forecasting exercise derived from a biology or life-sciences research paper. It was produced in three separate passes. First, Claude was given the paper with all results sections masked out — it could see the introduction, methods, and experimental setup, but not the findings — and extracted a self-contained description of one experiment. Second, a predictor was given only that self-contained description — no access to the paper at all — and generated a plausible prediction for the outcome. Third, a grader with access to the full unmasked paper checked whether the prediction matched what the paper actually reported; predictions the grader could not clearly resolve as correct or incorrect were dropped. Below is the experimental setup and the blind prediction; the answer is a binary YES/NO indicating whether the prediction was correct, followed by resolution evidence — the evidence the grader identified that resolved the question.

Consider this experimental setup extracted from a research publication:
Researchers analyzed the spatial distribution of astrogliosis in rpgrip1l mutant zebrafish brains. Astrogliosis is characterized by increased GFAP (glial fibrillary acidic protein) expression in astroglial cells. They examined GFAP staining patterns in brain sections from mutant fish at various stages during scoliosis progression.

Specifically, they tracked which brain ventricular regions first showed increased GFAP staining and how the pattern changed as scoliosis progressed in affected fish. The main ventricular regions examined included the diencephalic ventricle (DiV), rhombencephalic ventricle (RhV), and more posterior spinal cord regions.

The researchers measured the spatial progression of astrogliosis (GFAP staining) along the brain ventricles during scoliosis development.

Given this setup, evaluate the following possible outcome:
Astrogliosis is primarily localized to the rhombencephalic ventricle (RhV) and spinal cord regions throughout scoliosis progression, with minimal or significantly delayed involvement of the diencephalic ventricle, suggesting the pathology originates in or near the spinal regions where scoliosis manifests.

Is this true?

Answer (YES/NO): NO